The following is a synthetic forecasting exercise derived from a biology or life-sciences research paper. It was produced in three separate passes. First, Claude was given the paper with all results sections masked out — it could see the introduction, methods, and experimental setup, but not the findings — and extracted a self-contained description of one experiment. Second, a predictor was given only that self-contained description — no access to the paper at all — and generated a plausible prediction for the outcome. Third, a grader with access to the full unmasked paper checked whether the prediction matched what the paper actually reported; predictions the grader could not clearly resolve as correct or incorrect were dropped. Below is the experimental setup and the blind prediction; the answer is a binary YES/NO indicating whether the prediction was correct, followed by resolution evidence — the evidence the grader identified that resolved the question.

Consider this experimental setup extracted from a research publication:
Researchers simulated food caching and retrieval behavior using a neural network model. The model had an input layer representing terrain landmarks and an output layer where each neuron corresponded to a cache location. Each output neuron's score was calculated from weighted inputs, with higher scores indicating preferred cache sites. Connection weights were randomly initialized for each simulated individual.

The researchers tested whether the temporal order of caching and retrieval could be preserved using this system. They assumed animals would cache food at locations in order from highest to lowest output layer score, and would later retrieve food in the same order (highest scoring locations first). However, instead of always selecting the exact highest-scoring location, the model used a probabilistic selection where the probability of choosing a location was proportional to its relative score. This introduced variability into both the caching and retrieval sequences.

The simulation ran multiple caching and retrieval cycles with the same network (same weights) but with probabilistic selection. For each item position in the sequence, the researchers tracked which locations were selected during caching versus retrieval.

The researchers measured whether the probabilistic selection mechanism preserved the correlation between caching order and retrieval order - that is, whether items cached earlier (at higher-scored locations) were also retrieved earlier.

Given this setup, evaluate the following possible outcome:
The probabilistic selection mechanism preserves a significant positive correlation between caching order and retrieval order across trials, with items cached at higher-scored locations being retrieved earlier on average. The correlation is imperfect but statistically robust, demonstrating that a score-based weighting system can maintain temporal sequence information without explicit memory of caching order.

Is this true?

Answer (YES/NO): YES